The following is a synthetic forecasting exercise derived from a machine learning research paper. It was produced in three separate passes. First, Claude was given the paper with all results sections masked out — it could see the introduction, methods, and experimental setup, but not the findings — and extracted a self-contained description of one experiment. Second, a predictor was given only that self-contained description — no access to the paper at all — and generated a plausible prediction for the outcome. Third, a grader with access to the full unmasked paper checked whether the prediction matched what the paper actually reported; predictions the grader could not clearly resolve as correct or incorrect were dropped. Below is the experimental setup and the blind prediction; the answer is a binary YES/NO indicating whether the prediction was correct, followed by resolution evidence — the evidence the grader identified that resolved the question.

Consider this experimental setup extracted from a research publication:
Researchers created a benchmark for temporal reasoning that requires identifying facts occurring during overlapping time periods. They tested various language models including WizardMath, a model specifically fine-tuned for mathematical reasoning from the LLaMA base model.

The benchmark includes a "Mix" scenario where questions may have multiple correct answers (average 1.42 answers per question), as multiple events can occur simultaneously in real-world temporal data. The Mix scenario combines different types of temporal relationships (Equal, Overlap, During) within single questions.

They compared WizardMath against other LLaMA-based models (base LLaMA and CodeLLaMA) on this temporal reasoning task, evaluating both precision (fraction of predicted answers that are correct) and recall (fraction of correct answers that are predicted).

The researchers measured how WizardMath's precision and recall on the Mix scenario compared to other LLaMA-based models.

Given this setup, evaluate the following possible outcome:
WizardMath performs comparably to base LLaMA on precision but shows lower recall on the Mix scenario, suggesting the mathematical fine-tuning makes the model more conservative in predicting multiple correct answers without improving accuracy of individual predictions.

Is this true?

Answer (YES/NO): NO